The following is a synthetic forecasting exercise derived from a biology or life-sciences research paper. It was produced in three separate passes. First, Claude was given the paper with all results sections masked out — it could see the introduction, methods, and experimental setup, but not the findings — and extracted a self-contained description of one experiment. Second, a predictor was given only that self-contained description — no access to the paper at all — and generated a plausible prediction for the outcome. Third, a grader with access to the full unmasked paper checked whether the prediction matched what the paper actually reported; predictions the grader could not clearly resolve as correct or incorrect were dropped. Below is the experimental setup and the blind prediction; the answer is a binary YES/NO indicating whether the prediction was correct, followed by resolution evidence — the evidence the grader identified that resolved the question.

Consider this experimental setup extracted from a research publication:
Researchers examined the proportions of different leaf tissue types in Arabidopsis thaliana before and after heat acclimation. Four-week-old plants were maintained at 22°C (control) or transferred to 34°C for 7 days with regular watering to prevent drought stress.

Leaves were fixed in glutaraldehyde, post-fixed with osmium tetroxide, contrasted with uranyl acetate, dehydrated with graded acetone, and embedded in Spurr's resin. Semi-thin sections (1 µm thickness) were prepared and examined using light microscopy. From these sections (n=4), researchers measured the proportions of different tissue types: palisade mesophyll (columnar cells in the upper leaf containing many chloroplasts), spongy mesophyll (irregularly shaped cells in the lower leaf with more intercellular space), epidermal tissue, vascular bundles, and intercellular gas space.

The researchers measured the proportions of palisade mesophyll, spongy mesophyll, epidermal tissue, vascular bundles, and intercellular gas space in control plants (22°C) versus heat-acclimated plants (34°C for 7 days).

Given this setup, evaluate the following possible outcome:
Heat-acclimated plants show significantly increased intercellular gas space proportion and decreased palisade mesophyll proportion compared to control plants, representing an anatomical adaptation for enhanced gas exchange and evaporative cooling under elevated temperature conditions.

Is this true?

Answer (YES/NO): NO